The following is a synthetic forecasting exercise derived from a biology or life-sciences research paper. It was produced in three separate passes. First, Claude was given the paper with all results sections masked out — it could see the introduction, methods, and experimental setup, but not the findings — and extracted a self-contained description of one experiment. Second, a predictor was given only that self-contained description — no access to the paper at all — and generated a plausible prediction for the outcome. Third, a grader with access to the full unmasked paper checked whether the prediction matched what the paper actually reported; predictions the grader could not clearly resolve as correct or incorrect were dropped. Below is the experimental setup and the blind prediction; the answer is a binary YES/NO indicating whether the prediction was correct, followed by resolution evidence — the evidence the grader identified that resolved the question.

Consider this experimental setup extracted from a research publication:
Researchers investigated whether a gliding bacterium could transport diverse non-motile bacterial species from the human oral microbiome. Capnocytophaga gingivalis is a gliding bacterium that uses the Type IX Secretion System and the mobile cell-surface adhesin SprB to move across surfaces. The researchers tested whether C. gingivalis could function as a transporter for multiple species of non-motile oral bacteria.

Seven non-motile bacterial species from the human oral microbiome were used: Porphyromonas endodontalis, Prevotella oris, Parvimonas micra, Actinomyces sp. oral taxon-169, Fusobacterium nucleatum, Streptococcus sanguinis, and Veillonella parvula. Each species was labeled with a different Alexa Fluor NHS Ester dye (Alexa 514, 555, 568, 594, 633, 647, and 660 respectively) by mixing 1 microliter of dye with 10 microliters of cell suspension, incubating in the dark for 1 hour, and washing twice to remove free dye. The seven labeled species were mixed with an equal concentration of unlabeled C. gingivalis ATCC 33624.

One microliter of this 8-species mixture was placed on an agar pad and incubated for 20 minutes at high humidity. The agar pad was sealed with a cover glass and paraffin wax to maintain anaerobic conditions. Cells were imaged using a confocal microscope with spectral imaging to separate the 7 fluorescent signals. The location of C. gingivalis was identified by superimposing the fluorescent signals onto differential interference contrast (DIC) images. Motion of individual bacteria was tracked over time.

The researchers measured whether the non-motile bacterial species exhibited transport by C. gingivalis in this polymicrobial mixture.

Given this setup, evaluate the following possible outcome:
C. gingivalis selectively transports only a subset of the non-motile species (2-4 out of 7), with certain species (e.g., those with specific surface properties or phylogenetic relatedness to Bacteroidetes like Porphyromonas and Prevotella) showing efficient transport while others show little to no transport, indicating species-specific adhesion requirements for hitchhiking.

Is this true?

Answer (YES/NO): NO